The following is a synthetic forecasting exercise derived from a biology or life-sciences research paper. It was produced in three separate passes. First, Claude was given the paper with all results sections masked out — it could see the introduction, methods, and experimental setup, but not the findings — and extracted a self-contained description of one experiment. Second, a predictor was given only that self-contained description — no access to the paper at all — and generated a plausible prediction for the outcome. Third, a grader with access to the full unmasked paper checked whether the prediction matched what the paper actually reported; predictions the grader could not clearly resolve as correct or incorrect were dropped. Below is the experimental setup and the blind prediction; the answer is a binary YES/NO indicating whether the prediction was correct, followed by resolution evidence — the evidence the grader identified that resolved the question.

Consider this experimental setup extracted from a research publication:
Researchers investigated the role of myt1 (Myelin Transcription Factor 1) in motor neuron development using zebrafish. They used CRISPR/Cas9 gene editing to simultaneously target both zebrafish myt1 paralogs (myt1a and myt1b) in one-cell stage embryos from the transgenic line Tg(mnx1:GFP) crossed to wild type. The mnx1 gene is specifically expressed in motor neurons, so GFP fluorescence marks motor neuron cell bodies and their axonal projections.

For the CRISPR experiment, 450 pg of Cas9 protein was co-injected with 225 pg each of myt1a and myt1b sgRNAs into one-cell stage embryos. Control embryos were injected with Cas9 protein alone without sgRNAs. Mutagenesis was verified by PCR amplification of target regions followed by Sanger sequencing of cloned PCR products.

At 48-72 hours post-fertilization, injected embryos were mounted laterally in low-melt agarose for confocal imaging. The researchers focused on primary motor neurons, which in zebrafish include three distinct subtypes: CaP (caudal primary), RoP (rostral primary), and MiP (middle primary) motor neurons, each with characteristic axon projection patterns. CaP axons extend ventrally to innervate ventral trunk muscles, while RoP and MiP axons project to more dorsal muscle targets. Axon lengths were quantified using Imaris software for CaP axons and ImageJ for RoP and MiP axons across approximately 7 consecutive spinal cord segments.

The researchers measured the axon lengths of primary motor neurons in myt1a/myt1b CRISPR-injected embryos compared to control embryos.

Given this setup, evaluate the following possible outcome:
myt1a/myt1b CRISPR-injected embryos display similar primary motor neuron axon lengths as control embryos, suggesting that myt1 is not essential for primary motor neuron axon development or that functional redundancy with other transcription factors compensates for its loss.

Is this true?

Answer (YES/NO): NO